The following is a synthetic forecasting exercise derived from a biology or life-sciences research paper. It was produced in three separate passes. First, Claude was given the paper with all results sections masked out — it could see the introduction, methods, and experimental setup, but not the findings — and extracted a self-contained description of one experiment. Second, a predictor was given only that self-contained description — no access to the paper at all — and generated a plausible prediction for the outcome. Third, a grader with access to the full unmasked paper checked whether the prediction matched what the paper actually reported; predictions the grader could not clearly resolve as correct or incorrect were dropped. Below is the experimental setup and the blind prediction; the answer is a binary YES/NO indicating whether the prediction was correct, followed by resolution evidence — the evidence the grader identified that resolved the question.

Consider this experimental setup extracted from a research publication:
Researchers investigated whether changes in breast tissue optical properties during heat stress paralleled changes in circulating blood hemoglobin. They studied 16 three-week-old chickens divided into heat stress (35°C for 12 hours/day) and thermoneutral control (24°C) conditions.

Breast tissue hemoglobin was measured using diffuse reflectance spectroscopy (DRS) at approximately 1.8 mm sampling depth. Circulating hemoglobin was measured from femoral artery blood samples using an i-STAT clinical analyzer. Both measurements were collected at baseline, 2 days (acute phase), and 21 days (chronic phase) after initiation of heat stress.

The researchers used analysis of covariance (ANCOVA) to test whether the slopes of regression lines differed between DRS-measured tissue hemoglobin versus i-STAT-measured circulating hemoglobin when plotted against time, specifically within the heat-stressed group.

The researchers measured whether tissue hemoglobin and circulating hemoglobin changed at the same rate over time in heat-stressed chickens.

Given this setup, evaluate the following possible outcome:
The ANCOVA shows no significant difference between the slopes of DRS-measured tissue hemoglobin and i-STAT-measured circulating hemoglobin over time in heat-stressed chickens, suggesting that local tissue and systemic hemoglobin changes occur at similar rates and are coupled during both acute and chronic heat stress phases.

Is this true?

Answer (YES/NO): YES